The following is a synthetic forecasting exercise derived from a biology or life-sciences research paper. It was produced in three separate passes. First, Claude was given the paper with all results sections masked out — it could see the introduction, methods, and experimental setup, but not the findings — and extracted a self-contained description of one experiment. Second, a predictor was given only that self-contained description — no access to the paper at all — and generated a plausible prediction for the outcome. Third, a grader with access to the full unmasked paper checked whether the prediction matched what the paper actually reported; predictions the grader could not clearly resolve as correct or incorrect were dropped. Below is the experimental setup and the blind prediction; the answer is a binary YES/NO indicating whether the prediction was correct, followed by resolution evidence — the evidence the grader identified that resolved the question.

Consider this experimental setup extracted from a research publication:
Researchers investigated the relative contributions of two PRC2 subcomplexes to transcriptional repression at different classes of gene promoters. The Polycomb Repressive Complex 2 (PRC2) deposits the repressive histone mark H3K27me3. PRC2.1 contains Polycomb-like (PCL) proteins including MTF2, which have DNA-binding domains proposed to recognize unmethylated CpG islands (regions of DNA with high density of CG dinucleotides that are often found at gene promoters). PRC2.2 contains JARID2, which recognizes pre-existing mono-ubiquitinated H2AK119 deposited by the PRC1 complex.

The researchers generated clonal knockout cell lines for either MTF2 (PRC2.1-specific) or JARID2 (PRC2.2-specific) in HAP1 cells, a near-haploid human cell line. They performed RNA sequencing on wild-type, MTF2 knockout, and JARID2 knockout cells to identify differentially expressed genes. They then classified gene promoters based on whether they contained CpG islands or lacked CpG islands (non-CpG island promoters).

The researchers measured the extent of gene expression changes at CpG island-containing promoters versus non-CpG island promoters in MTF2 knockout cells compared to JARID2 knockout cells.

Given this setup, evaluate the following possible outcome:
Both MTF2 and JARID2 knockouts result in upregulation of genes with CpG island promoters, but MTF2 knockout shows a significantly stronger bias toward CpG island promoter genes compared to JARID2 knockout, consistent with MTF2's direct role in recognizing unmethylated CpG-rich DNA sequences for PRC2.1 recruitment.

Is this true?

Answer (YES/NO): YES